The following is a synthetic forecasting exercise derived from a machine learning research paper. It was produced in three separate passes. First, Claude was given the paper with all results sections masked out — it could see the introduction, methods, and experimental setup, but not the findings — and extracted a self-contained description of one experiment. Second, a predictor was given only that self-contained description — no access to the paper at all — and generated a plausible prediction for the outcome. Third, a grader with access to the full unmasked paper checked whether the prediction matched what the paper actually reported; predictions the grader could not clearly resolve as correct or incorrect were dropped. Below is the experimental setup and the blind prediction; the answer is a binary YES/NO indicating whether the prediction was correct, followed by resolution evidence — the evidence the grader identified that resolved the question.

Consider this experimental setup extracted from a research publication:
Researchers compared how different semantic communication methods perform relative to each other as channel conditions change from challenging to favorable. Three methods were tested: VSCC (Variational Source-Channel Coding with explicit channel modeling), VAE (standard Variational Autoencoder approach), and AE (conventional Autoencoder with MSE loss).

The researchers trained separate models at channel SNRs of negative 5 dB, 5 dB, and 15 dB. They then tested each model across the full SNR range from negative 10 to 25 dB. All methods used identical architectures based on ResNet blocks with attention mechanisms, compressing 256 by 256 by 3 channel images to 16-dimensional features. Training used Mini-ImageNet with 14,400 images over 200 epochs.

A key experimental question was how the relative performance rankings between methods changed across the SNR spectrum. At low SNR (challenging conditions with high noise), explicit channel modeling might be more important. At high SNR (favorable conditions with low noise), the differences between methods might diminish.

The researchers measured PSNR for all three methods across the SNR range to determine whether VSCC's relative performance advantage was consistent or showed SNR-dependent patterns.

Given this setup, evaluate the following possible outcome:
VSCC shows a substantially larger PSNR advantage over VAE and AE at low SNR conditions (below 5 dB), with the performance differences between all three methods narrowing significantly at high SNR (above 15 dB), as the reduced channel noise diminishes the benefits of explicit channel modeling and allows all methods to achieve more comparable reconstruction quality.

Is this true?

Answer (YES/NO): NO